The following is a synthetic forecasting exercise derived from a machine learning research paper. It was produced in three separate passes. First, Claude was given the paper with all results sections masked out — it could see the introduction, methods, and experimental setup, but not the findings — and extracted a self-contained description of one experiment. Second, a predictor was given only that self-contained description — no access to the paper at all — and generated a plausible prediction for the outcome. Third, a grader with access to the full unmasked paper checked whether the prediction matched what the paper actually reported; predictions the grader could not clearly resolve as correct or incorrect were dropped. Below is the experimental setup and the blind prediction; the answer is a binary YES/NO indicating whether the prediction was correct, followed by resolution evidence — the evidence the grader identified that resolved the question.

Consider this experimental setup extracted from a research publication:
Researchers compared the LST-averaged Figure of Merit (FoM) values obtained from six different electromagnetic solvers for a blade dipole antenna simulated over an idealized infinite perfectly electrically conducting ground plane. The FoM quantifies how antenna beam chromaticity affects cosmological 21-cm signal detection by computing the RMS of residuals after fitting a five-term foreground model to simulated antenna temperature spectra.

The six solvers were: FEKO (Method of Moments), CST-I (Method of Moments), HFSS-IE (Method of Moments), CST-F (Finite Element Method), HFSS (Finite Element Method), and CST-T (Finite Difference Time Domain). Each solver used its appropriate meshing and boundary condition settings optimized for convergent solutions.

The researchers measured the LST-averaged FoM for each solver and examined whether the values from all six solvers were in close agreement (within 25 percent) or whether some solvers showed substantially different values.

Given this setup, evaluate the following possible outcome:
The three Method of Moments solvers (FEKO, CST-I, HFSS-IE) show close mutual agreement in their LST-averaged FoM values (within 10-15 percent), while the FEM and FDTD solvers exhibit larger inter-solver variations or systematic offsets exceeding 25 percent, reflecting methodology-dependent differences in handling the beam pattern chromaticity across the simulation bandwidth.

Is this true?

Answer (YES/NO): NO